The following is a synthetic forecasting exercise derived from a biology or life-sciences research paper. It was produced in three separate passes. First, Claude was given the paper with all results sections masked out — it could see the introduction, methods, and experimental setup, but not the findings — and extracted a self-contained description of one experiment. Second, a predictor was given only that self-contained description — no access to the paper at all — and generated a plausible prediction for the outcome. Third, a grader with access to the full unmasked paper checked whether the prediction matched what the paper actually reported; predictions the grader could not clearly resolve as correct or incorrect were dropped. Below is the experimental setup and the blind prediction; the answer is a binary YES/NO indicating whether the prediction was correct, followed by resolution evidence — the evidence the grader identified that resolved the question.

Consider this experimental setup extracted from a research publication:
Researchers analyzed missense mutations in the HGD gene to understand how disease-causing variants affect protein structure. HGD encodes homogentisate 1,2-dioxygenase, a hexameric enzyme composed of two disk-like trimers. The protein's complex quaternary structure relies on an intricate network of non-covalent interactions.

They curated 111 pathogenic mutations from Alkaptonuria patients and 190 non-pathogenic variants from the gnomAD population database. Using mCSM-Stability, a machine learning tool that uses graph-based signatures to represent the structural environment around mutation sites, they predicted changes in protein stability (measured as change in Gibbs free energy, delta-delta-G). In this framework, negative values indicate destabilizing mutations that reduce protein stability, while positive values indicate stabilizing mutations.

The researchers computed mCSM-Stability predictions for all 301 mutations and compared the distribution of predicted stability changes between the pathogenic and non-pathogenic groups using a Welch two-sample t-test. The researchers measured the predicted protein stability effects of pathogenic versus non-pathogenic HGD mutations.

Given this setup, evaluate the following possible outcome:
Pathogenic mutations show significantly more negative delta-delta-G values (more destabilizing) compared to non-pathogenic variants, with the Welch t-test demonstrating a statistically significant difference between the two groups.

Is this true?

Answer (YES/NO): YES